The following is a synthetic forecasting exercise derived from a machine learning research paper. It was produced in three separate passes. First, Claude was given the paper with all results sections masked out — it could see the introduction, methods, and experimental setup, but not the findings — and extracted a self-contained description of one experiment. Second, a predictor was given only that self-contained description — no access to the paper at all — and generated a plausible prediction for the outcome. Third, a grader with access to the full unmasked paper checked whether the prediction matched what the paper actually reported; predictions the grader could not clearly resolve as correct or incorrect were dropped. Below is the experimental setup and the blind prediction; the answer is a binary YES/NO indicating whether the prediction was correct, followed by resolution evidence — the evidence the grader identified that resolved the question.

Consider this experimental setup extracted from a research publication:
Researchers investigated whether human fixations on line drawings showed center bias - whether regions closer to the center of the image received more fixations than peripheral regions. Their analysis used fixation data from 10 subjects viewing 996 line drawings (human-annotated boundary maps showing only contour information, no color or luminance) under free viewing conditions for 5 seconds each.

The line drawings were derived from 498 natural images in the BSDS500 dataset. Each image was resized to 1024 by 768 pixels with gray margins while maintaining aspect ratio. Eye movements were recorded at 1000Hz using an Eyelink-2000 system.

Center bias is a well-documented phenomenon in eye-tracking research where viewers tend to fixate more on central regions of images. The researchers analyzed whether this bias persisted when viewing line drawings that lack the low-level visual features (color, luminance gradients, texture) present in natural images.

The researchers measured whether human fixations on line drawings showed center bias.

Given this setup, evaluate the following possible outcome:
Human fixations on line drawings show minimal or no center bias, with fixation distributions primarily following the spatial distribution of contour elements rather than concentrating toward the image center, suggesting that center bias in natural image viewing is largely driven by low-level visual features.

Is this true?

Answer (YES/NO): NO